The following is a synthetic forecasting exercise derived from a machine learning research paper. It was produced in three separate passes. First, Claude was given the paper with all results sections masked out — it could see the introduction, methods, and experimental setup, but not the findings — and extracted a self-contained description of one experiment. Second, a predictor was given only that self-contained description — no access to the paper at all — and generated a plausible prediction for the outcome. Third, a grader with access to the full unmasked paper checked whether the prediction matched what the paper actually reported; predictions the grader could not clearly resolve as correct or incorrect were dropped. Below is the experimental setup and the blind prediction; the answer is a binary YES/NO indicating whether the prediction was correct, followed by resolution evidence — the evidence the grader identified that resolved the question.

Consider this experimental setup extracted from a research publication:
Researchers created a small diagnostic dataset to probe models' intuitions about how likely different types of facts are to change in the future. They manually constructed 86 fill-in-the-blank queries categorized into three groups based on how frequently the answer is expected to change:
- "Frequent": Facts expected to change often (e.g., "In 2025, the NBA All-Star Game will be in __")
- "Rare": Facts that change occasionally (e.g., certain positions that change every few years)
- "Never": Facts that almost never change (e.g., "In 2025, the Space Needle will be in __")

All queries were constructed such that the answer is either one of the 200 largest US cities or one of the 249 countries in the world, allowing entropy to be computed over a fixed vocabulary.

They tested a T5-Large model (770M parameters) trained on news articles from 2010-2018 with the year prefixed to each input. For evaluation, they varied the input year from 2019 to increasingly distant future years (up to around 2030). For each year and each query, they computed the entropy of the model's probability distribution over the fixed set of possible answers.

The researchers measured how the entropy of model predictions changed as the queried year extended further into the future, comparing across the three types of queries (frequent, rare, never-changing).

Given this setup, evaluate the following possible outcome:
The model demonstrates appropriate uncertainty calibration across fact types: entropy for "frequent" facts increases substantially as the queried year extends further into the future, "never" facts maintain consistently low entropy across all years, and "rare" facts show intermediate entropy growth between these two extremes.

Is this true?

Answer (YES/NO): NO